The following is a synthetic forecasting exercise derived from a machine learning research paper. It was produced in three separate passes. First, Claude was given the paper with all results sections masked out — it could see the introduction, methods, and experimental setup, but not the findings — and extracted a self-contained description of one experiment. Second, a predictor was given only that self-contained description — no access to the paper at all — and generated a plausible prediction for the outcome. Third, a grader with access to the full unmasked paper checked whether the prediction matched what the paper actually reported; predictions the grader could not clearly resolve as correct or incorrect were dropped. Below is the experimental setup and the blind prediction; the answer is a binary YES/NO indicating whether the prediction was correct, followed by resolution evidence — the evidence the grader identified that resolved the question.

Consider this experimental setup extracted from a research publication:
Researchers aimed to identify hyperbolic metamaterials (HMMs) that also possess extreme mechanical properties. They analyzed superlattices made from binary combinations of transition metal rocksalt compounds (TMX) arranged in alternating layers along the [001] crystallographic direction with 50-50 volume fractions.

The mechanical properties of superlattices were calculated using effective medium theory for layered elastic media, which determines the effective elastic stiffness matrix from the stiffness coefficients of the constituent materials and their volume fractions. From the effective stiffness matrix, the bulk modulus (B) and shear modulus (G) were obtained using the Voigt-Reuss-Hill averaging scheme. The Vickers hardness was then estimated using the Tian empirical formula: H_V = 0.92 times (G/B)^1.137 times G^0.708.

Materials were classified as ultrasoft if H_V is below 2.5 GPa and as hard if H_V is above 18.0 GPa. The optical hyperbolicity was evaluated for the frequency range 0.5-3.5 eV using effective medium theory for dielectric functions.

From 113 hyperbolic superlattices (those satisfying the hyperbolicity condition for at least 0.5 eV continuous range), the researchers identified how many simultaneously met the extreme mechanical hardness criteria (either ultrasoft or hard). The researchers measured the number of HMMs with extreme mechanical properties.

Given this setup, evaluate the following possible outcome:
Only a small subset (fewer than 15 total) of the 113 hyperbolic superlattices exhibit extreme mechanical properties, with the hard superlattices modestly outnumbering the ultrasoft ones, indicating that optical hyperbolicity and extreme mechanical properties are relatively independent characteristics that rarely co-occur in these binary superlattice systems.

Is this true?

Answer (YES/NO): NO